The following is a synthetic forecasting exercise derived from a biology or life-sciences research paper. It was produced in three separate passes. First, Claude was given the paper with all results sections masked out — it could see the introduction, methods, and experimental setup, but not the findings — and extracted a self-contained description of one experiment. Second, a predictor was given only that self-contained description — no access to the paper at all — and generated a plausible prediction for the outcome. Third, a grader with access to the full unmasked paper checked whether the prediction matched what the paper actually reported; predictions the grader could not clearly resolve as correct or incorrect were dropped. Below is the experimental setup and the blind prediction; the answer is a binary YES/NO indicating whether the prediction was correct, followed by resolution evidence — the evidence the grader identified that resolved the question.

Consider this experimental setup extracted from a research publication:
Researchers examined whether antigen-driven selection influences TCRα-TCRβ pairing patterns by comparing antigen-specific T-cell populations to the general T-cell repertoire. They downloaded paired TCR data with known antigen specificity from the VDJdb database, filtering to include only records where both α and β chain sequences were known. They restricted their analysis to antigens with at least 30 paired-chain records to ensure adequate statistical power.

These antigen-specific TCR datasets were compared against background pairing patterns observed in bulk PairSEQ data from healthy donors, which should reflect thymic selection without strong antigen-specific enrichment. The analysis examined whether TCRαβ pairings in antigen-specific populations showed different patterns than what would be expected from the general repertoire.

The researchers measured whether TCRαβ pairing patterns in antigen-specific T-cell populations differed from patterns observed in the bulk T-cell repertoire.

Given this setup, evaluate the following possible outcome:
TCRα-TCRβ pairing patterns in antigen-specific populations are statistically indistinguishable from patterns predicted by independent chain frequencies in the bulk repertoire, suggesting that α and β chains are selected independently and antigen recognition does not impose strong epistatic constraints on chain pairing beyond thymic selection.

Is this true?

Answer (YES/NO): NO